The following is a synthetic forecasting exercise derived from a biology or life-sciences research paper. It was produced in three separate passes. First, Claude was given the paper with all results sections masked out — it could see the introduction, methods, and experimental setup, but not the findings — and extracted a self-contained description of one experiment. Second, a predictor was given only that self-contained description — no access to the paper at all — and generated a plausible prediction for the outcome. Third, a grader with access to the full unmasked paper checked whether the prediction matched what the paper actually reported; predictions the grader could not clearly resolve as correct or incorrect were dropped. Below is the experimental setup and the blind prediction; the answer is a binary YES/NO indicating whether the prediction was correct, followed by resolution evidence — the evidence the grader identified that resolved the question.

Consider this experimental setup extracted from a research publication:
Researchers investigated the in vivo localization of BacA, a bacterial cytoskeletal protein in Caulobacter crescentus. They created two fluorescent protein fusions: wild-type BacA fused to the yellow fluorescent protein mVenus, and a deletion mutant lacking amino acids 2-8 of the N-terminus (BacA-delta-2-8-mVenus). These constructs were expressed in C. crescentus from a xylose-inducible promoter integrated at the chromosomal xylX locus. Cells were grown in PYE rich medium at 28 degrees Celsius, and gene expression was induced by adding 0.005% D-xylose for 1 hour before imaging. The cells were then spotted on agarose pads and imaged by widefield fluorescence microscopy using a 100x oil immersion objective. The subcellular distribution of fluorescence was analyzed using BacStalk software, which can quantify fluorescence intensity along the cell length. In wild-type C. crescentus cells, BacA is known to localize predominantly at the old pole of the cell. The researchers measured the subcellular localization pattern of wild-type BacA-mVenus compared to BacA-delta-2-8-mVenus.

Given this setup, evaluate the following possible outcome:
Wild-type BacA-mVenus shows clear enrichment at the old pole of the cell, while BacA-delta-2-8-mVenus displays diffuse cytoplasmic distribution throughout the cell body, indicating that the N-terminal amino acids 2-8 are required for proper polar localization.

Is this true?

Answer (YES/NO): YES